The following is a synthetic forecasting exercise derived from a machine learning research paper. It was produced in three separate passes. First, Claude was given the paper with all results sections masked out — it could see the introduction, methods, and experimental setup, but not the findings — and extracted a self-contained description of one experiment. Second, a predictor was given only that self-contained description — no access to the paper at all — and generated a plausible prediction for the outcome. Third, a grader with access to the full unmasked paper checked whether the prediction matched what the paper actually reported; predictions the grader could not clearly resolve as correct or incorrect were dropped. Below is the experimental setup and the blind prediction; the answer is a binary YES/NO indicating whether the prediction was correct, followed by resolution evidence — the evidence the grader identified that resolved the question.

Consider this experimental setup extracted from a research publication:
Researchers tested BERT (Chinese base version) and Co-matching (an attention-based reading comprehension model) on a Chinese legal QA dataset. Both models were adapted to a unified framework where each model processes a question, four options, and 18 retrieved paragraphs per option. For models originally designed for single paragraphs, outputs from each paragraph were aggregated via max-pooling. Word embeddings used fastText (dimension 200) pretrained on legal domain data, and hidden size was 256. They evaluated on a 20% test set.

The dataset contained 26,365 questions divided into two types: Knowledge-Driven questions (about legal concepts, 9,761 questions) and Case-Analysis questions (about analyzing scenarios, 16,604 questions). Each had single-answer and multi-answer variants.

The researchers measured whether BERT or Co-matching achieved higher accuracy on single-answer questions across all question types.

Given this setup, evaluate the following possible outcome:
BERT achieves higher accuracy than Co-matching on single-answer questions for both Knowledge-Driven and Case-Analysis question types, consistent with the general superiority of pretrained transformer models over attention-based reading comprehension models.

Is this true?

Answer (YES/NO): NO